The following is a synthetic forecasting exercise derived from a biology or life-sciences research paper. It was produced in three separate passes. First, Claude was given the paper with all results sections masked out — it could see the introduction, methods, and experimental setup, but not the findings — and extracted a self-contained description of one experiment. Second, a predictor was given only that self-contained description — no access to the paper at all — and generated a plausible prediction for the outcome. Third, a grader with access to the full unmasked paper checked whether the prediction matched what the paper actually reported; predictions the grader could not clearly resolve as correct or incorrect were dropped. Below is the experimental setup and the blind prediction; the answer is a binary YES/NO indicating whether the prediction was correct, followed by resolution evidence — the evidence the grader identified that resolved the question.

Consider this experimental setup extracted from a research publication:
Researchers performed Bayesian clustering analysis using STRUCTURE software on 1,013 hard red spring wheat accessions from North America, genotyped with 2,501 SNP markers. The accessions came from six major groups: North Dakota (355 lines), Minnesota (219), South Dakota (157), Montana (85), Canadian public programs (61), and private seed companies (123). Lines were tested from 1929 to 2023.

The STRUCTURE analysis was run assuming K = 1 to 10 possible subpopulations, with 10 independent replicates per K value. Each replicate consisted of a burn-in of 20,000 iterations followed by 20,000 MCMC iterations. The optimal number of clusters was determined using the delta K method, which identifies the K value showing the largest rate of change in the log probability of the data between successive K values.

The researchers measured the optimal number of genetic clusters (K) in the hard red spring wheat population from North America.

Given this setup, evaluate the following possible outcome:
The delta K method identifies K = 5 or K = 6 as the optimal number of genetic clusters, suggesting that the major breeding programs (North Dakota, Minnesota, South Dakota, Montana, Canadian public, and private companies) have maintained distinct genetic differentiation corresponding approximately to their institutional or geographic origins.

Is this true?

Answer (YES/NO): NO